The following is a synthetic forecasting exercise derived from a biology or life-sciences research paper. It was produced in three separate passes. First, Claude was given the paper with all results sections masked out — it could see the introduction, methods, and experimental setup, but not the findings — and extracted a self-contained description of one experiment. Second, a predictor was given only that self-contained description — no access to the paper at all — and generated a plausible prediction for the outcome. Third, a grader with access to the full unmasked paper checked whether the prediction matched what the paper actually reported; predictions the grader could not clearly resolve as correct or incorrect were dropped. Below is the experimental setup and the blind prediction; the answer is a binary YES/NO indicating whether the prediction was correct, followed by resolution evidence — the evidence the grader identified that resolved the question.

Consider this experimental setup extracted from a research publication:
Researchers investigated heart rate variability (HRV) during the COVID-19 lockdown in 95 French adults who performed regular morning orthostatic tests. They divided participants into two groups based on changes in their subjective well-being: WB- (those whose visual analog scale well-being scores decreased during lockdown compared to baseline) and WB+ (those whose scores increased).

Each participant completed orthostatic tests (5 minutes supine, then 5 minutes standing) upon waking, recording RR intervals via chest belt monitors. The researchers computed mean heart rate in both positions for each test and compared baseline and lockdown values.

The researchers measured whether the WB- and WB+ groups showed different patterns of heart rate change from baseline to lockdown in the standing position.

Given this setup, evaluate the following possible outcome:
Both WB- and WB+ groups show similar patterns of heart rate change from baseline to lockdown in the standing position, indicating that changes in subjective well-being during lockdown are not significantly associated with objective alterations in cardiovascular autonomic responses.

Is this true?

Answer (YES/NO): NO